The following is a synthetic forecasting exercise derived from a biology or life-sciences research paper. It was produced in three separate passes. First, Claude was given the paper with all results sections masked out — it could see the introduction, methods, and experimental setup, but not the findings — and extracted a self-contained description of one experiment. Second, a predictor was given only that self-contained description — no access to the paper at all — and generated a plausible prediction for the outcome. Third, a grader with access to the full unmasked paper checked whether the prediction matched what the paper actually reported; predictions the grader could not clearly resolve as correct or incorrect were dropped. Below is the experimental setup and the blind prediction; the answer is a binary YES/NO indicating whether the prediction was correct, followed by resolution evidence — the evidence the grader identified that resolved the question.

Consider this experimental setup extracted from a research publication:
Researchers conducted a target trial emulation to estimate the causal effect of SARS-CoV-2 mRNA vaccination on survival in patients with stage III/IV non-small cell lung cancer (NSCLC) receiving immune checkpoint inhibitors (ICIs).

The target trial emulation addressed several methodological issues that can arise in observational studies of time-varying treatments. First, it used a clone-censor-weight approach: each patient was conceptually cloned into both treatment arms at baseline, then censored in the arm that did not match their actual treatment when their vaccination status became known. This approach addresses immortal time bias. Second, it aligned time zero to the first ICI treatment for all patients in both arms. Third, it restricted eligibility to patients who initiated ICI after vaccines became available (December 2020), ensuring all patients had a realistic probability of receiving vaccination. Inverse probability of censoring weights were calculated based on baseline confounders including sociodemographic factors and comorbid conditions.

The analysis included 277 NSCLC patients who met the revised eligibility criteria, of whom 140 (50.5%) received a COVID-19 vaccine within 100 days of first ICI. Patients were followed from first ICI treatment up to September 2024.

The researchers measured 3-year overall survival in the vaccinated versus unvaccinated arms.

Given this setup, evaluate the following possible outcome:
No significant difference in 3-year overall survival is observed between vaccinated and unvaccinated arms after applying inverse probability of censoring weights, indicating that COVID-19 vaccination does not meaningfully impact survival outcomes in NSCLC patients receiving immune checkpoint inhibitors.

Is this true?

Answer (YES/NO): YES